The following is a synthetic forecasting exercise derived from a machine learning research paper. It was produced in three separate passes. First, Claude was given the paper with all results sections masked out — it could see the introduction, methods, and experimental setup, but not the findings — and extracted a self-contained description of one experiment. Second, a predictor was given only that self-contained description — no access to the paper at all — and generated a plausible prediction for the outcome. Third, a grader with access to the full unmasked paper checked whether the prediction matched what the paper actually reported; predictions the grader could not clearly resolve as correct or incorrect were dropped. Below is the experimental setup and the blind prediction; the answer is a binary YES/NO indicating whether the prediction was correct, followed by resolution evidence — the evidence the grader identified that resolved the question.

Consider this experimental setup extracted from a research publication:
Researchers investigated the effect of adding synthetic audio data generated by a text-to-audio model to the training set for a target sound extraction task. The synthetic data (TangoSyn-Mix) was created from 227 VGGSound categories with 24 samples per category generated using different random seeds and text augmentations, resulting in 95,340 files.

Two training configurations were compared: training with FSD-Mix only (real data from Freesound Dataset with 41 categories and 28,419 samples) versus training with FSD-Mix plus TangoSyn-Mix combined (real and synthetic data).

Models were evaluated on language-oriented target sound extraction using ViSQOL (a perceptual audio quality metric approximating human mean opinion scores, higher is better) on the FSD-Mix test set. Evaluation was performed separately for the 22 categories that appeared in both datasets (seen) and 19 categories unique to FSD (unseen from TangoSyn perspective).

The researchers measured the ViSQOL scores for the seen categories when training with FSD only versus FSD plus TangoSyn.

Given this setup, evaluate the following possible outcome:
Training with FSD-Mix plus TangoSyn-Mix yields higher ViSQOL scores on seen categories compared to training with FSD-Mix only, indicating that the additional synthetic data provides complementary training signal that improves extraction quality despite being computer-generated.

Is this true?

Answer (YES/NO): YES